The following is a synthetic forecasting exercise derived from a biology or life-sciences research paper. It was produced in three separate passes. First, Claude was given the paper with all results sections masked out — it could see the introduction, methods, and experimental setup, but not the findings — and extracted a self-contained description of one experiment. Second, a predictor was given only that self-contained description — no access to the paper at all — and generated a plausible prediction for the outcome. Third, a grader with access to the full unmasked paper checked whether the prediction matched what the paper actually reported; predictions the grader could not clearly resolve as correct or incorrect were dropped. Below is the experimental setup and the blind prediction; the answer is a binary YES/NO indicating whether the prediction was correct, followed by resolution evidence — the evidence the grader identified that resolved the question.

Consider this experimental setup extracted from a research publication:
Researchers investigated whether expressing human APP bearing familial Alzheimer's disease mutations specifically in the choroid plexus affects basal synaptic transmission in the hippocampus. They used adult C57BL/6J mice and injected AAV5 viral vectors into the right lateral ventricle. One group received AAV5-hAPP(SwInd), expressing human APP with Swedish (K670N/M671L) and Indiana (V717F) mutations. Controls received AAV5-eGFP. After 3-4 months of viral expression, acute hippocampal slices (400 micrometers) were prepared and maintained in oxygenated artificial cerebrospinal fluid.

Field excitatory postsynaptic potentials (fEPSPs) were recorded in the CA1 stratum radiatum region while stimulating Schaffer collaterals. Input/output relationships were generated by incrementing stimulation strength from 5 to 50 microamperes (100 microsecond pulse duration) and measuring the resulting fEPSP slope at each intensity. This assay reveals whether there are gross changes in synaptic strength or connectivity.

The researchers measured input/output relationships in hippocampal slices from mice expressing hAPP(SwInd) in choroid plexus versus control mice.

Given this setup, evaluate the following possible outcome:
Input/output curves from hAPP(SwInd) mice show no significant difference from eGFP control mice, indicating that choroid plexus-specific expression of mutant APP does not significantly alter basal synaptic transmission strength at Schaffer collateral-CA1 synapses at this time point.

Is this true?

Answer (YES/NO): YES